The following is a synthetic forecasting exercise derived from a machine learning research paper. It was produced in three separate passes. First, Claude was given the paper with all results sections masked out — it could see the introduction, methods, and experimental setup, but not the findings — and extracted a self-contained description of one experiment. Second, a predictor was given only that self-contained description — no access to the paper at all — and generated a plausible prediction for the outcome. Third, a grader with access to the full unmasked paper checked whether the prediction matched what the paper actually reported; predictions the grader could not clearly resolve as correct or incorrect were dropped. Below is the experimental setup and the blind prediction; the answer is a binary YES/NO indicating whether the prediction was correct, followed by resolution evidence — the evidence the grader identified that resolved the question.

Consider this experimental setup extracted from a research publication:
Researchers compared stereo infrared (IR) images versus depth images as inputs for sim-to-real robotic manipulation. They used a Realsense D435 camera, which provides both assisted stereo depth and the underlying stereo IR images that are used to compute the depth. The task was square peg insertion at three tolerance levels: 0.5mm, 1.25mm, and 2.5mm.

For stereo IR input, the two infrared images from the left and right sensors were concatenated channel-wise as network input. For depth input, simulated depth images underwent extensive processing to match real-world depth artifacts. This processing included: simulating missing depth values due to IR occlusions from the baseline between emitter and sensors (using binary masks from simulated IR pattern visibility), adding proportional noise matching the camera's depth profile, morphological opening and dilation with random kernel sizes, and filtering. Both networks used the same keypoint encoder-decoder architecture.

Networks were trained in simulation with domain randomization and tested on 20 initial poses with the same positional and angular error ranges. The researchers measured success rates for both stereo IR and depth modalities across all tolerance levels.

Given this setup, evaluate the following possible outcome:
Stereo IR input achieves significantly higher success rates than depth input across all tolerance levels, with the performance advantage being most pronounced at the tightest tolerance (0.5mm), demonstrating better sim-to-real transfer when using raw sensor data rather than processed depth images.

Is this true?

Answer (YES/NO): NO